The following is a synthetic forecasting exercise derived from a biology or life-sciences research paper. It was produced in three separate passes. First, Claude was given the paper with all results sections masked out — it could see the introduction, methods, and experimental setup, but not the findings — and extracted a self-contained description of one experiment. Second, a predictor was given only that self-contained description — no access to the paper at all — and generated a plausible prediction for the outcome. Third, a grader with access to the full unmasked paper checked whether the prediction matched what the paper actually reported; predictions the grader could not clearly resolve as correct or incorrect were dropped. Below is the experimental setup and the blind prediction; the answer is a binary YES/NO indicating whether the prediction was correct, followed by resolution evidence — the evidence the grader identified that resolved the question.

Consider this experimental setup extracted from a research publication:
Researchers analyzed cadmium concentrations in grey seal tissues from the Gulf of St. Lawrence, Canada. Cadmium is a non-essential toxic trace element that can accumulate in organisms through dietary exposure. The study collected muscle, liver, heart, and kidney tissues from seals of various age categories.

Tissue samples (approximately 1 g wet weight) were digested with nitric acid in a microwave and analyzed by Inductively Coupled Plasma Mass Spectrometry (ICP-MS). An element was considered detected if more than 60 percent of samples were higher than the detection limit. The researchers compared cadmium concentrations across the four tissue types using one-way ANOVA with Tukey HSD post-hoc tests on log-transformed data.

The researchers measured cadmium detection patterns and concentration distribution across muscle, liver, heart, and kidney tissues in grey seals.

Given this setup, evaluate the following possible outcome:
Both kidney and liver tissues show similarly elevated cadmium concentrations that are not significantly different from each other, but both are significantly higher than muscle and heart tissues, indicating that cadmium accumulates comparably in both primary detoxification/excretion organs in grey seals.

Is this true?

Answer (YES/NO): NO